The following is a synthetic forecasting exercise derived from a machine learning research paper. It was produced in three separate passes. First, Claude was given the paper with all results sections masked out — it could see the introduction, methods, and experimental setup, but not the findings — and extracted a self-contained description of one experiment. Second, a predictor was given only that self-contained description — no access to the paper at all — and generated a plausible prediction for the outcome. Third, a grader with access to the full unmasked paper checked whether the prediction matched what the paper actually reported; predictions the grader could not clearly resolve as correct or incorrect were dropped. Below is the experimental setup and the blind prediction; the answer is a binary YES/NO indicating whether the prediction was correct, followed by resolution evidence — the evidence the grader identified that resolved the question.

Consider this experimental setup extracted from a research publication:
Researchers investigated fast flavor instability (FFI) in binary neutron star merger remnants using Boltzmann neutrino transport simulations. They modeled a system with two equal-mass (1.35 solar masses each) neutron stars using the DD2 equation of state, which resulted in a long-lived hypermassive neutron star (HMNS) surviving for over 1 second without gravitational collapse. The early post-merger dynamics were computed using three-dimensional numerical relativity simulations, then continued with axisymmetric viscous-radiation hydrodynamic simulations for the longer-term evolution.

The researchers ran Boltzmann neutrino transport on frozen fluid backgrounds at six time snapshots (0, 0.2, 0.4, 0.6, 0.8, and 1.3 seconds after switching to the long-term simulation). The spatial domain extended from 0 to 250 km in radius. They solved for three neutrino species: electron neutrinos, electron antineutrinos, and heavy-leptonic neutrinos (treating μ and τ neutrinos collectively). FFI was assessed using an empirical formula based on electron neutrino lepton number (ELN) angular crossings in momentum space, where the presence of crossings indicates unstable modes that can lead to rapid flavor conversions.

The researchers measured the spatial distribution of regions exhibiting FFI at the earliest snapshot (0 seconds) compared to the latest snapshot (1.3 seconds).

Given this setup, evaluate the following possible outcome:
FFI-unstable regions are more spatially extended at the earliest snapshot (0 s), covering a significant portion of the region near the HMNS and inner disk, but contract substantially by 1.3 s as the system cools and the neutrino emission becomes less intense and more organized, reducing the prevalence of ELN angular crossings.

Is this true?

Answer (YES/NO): NO